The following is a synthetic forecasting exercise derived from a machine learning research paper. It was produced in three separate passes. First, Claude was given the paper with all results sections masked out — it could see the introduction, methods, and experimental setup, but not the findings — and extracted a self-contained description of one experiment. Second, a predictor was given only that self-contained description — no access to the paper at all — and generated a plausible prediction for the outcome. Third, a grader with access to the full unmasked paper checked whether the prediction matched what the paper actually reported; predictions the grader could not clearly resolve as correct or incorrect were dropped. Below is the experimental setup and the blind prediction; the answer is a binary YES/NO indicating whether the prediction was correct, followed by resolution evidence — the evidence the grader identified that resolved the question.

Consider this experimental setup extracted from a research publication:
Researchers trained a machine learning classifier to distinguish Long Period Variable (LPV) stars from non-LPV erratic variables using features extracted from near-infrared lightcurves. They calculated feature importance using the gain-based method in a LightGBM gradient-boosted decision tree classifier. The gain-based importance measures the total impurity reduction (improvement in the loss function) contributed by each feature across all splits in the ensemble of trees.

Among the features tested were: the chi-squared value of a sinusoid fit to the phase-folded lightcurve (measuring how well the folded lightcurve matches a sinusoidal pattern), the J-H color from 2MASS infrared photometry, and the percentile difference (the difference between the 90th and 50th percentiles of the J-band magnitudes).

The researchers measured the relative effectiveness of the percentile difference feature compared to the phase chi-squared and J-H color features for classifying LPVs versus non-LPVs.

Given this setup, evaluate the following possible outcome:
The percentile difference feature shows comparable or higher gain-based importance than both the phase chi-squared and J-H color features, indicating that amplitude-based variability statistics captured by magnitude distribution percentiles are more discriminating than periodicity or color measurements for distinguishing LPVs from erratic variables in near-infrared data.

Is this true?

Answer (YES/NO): NO